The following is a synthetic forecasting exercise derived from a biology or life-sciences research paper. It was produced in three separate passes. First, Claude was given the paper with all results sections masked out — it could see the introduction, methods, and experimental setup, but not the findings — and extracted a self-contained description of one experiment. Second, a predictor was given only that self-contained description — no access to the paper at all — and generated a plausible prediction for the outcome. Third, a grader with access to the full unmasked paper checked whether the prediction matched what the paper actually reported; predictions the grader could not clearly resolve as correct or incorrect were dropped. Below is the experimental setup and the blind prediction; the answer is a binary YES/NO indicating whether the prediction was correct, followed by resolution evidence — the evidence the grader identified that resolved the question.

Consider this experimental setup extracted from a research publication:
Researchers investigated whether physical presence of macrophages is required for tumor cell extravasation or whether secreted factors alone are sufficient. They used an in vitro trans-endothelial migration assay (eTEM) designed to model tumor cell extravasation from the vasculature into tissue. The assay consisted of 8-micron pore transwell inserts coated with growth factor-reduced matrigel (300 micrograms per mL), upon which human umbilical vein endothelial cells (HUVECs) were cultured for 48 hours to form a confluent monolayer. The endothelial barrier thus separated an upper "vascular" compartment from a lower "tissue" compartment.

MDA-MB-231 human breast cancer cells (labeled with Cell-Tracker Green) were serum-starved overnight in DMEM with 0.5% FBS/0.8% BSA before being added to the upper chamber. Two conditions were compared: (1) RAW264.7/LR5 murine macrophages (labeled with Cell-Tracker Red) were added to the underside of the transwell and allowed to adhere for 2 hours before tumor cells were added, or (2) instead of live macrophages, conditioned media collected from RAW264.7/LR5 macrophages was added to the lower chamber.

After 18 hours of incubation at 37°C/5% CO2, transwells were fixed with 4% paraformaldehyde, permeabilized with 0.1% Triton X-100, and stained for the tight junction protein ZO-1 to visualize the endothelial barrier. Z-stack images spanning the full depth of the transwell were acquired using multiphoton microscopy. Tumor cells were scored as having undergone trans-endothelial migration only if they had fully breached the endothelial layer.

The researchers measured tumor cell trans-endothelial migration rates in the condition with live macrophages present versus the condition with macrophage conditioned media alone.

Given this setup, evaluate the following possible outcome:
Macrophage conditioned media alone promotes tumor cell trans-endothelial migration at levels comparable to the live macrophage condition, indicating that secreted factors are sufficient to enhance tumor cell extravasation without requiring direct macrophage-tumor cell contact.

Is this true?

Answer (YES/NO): NO